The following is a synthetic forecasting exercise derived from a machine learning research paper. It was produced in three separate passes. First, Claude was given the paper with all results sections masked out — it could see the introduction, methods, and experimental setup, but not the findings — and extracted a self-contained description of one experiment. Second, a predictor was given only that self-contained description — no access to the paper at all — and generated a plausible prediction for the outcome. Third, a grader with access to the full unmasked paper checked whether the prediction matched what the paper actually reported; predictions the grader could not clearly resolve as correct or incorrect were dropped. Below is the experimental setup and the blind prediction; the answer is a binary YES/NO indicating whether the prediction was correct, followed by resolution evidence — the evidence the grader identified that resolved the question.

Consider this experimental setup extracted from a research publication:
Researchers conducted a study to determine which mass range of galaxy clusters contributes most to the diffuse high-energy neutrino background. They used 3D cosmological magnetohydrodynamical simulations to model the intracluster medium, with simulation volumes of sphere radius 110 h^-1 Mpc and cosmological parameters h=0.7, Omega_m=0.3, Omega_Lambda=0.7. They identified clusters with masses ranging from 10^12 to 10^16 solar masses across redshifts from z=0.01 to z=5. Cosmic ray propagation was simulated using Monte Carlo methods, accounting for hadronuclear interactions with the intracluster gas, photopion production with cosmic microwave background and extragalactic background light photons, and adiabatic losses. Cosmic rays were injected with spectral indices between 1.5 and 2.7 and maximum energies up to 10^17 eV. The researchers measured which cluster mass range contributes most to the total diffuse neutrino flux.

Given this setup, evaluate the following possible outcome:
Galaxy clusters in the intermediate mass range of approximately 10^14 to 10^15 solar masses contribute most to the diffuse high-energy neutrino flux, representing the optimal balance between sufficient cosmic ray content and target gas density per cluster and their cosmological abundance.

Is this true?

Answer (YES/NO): NO